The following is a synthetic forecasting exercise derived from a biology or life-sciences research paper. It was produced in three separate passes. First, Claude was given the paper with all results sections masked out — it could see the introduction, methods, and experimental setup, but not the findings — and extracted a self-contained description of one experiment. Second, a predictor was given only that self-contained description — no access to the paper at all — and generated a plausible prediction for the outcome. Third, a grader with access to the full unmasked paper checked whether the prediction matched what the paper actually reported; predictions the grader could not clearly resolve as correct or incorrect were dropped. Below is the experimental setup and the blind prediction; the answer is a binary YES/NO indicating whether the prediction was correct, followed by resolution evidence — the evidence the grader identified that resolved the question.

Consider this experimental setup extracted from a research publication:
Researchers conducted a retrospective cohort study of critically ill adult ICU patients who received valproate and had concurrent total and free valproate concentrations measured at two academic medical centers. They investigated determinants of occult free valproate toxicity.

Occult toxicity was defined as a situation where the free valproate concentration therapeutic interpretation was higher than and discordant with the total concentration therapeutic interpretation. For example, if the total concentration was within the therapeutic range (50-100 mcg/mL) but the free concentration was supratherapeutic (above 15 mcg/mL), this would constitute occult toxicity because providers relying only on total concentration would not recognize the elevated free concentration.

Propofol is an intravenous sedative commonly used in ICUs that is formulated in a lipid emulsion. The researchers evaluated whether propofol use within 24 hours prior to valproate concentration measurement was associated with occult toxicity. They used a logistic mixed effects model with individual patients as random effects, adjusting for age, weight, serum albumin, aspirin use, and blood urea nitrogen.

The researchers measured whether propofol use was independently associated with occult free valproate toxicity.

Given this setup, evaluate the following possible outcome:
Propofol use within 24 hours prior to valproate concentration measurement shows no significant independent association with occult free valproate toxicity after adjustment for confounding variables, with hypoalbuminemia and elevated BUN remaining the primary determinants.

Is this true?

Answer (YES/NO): NO